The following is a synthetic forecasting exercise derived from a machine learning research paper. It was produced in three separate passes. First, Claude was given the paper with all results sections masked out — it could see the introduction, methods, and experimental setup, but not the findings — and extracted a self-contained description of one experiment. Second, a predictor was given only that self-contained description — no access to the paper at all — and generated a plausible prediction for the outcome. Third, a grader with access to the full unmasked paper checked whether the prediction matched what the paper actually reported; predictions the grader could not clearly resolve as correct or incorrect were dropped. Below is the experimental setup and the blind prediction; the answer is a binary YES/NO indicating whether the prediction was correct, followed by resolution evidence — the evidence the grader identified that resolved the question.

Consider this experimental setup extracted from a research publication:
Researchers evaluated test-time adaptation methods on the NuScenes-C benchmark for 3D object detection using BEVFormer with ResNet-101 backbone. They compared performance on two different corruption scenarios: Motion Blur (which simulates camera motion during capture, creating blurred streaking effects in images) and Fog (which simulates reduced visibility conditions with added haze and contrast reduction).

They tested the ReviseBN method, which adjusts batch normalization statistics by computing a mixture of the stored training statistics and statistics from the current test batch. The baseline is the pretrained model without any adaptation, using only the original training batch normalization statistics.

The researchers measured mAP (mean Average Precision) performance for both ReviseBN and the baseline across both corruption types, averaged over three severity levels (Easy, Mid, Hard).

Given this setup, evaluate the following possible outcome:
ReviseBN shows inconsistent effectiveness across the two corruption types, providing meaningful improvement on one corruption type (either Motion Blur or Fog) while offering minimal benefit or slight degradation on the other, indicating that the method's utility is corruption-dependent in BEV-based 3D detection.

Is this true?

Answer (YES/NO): NO